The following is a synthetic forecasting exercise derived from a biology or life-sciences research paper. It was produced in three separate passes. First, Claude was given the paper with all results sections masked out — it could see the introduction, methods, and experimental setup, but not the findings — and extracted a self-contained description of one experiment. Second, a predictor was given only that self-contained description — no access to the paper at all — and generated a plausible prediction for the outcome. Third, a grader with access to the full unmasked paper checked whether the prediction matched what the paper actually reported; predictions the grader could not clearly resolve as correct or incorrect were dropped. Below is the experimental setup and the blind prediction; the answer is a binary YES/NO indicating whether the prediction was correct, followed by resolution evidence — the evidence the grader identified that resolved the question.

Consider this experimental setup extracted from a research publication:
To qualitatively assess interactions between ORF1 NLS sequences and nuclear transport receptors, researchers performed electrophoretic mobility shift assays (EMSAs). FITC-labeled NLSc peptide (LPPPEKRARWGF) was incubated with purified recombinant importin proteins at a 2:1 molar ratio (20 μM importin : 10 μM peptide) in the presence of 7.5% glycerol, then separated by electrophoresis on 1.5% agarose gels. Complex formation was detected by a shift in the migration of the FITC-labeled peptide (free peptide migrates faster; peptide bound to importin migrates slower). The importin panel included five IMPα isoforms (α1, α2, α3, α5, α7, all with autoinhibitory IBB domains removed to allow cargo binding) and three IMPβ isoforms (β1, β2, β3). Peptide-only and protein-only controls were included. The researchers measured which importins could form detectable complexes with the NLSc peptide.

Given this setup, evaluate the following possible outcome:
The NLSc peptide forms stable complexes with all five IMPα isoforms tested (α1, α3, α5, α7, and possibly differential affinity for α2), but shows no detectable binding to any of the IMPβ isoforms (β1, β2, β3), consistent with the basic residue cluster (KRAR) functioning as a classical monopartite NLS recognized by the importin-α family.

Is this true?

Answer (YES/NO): YES